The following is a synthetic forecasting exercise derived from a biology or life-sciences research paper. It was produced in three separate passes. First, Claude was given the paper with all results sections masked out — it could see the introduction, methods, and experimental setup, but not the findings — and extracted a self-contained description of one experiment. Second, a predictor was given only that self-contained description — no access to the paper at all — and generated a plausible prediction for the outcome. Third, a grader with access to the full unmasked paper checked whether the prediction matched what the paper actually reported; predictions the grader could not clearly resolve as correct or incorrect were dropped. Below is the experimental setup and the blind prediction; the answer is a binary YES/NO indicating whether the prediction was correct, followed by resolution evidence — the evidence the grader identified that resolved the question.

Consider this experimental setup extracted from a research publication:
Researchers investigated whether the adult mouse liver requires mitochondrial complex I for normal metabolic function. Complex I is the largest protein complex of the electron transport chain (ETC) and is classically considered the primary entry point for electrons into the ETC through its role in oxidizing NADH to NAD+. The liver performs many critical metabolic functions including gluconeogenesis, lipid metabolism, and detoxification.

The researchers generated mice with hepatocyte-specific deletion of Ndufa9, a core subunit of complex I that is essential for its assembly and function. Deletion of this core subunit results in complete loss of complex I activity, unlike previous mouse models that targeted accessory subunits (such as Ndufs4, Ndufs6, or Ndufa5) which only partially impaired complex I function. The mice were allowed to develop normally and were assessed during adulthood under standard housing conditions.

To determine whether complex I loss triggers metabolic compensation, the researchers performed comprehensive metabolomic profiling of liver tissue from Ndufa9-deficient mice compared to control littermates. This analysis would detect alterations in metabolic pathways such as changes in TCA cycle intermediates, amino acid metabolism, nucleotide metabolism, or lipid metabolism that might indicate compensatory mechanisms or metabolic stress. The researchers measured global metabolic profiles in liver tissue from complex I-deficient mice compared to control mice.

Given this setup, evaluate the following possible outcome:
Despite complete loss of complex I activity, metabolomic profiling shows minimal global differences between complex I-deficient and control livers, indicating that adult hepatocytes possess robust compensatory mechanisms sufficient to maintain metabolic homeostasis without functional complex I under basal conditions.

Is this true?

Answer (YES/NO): NO